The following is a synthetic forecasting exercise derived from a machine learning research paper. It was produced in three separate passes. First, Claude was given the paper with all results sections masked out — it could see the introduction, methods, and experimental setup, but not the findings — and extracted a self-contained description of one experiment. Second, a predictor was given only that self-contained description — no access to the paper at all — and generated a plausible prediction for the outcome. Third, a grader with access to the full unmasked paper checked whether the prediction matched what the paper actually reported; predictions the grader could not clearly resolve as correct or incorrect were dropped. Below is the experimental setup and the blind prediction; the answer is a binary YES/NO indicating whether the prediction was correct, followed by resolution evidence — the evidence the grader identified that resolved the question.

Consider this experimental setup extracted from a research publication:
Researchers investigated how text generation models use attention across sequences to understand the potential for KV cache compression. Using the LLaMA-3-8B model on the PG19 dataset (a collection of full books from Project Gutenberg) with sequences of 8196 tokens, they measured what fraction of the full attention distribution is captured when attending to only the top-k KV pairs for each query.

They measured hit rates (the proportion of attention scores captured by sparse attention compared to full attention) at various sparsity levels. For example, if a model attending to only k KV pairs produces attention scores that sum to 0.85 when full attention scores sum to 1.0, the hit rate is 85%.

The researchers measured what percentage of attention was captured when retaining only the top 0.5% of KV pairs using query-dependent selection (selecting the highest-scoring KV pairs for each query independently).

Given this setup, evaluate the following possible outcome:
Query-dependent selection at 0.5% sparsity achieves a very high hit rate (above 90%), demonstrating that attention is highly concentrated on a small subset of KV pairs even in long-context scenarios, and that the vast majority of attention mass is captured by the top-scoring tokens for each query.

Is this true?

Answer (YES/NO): NO